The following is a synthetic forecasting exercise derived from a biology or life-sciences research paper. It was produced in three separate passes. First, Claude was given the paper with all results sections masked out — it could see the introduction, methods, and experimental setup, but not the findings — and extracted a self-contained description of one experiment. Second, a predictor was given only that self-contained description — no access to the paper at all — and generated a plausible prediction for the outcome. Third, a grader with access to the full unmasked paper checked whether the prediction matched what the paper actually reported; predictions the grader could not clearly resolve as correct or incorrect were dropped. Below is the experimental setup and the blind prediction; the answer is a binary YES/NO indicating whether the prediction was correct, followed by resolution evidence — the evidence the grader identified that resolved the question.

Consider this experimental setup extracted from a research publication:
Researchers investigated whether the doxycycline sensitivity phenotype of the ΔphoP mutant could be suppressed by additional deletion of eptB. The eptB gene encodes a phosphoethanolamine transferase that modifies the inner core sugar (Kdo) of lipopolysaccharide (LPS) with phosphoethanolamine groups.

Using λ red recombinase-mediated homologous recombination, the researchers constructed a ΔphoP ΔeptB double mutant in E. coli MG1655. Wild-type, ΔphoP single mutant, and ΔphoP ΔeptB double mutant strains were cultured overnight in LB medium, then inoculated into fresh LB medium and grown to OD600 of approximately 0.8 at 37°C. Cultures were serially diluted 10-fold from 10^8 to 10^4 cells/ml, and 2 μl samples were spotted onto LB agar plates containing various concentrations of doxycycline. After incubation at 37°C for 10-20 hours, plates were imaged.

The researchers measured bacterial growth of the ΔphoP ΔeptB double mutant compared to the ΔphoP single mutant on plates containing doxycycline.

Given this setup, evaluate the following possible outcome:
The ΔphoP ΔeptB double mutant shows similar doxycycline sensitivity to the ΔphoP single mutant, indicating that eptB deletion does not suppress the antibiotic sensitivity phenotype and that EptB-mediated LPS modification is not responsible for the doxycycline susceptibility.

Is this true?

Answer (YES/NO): NO